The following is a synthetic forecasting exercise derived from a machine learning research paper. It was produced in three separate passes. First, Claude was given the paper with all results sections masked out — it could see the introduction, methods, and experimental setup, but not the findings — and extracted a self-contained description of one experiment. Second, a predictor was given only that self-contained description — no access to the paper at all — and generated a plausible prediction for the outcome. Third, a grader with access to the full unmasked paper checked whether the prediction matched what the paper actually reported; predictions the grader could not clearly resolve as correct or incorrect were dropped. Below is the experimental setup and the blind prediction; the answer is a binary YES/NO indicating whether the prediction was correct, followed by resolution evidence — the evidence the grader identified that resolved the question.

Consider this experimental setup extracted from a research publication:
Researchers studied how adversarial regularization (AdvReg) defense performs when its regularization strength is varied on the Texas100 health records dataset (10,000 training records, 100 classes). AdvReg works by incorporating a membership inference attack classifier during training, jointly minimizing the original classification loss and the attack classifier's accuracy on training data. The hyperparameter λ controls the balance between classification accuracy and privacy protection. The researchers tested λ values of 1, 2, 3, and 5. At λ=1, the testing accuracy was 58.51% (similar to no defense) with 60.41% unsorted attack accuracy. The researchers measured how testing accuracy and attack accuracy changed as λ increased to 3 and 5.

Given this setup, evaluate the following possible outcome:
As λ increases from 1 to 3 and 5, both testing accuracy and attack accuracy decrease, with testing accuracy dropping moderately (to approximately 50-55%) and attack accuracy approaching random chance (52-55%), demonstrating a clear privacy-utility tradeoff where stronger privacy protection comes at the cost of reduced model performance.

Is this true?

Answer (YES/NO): NO